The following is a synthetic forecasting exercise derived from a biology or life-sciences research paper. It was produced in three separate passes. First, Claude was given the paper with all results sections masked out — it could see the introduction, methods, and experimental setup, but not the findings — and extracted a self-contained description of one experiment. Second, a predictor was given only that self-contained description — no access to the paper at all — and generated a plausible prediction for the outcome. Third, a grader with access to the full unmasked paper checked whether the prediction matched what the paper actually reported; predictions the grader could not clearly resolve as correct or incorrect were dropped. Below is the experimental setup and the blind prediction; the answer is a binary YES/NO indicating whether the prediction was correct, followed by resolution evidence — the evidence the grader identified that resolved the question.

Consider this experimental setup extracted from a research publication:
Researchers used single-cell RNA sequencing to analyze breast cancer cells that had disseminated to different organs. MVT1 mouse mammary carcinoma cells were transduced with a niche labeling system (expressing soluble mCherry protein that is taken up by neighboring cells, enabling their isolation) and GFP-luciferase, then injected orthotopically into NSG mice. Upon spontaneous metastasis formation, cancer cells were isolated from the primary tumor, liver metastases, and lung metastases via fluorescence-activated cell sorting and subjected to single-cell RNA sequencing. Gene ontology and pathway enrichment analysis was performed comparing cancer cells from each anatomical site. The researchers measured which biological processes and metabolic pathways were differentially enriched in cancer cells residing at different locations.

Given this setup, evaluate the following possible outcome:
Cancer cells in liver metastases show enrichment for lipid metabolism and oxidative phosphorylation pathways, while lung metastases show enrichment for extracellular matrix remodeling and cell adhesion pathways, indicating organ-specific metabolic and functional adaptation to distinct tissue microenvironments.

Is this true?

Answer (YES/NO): NO